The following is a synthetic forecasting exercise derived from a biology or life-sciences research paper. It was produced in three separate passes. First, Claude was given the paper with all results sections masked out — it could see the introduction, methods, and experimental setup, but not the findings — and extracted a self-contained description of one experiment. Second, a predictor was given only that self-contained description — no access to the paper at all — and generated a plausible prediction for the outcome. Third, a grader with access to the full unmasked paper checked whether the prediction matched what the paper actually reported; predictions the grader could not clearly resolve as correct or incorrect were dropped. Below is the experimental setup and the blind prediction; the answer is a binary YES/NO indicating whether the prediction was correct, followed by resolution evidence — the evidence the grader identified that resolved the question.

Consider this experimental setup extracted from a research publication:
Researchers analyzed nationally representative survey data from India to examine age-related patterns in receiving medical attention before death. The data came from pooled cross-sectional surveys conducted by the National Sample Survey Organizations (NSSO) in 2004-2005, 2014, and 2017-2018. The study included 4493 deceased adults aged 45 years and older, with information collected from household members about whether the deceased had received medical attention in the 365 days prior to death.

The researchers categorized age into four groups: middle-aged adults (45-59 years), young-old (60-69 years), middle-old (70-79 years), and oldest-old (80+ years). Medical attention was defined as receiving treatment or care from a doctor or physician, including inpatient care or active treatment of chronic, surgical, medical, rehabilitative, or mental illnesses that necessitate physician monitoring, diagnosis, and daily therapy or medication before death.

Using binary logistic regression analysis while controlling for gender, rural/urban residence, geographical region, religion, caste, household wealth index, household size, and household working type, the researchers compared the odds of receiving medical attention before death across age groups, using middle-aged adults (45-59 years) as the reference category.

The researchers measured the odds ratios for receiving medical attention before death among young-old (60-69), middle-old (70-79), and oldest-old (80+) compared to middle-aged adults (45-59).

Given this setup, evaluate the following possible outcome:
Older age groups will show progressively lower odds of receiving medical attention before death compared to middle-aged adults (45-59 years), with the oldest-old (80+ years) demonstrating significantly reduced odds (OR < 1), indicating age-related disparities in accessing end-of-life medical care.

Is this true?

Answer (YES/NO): YES